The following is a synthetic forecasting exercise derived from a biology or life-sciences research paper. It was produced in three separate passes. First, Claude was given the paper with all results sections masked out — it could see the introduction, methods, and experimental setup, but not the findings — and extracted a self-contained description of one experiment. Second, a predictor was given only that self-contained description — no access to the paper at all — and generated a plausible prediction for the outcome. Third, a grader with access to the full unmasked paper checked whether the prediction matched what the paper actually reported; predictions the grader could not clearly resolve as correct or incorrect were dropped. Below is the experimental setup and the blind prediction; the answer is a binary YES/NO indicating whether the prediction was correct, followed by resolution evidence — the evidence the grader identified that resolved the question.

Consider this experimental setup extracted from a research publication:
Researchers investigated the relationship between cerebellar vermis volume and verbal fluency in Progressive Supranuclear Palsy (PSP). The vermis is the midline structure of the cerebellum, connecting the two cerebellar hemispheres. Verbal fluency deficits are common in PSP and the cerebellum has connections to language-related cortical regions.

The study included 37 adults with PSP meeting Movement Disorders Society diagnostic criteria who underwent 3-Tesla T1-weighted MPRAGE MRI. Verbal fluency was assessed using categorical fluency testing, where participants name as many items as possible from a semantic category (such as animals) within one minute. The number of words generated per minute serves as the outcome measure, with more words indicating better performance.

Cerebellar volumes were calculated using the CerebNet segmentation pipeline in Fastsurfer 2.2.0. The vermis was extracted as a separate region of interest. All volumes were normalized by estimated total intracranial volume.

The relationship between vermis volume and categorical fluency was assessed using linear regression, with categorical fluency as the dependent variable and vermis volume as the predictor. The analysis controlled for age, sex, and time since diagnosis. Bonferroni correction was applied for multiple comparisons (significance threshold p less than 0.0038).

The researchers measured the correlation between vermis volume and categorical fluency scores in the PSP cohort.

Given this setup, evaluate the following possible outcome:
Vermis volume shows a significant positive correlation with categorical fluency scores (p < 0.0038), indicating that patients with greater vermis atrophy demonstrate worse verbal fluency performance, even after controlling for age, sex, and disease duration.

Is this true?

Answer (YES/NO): NO